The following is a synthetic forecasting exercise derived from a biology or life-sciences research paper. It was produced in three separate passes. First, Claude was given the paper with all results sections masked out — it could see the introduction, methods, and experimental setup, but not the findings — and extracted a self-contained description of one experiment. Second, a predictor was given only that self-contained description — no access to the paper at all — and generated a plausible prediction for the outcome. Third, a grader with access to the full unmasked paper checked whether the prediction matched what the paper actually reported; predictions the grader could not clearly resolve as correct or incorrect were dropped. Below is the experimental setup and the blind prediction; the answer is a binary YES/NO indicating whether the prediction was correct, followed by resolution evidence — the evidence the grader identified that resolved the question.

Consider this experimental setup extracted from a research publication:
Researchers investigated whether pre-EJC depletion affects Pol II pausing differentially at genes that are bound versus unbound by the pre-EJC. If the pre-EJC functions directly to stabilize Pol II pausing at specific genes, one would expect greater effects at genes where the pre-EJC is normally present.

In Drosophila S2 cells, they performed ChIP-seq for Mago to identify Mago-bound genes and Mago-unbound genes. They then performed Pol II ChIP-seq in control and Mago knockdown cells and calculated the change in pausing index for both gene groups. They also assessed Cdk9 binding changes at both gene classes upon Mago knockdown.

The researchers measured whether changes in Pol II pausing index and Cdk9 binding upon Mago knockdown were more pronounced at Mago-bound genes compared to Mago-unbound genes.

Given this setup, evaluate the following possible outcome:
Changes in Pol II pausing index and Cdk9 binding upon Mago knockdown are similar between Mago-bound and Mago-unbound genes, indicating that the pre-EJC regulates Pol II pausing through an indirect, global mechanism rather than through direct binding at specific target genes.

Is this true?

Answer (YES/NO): NO